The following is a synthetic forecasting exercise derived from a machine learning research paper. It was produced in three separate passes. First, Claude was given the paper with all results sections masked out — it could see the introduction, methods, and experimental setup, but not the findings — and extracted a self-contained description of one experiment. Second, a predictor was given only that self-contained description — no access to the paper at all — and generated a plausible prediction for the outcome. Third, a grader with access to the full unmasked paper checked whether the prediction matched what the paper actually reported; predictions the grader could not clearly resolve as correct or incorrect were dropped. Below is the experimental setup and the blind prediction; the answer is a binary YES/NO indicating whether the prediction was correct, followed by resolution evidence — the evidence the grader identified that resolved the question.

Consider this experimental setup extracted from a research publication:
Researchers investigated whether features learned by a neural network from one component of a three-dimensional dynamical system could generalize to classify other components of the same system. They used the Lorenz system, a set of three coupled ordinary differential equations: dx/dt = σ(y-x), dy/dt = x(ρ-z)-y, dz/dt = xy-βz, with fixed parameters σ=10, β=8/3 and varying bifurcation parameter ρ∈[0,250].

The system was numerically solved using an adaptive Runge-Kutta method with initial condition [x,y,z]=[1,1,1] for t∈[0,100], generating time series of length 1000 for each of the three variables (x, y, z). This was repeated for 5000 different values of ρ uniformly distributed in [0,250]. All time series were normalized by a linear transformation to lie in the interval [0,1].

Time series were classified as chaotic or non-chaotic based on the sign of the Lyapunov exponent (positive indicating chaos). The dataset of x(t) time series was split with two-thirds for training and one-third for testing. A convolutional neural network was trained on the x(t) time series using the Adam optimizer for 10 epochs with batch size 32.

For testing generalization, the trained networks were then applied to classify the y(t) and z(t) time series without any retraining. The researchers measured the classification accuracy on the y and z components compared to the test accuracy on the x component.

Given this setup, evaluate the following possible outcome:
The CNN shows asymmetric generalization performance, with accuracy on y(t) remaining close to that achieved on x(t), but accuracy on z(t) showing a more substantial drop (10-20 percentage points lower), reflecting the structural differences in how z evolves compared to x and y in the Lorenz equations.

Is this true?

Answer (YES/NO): NO